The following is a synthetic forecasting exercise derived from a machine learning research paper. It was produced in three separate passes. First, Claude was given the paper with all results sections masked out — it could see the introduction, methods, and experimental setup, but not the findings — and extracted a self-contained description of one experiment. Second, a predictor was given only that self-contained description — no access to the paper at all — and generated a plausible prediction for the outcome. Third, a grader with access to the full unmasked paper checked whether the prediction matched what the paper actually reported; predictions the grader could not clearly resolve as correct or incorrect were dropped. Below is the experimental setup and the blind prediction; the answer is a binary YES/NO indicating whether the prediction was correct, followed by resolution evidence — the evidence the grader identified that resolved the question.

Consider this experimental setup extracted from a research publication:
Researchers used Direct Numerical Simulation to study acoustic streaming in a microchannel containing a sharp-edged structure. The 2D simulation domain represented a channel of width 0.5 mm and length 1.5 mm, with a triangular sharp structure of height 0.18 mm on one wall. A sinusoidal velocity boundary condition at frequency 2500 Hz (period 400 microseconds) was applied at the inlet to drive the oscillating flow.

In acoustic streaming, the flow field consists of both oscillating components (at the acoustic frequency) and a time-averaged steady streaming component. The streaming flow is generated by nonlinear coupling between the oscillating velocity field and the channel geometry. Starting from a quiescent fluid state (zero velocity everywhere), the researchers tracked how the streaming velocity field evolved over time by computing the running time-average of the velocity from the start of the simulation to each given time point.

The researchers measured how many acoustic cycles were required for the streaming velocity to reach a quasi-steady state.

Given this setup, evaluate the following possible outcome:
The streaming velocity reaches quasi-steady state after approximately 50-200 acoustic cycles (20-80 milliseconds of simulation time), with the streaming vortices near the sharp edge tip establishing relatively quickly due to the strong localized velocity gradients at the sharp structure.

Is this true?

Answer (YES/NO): NO